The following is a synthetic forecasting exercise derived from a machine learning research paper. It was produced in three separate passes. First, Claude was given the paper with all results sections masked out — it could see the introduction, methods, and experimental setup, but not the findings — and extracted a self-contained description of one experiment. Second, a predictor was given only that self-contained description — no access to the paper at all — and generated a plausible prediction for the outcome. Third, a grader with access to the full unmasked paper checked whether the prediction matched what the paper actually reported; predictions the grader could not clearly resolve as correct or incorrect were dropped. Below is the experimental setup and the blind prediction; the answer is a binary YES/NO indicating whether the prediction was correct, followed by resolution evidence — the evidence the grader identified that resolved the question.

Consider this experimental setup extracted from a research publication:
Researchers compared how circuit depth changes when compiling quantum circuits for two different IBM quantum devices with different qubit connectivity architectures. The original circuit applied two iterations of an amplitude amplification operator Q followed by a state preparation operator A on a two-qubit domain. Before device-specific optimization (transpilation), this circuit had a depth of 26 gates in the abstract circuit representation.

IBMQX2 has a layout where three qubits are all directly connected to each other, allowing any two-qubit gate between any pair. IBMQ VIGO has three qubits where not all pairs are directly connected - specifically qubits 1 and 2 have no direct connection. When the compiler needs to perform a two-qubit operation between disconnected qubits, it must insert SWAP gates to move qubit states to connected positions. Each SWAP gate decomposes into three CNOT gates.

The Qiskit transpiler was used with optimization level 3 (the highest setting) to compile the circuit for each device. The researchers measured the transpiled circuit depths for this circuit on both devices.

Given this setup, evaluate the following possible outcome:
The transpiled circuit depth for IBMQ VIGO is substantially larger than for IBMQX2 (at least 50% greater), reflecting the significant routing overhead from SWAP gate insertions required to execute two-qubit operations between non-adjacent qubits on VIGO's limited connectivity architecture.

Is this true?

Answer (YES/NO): YES